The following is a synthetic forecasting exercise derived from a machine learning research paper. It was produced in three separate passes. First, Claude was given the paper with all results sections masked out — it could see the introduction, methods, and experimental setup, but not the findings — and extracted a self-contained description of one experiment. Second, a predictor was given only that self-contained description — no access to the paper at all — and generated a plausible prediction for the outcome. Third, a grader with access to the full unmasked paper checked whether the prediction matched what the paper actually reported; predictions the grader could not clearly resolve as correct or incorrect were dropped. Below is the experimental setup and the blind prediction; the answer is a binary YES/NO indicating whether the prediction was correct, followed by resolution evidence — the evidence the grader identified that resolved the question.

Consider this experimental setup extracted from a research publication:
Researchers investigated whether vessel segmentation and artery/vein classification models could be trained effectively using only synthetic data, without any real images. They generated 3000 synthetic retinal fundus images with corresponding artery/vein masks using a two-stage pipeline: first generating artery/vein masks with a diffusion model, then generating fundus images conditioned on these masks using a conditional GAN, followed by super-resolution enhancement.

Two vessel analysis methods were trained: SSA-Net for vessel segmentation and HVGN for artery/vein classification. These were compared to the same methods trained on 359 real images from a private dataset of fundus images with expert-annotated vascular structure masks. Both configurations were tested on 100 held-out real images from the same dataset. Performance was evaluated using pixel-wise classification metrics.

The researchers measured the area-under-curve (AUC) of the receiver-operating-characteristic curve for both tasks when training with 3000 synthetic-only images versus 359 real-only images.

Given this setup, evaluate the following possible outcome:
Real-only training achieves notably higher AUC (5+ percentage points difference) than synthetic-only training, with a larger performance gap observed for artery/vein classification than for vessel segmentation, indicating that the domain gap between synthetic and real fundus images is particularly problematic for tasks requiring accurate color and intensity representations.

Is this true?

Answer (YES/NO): NO